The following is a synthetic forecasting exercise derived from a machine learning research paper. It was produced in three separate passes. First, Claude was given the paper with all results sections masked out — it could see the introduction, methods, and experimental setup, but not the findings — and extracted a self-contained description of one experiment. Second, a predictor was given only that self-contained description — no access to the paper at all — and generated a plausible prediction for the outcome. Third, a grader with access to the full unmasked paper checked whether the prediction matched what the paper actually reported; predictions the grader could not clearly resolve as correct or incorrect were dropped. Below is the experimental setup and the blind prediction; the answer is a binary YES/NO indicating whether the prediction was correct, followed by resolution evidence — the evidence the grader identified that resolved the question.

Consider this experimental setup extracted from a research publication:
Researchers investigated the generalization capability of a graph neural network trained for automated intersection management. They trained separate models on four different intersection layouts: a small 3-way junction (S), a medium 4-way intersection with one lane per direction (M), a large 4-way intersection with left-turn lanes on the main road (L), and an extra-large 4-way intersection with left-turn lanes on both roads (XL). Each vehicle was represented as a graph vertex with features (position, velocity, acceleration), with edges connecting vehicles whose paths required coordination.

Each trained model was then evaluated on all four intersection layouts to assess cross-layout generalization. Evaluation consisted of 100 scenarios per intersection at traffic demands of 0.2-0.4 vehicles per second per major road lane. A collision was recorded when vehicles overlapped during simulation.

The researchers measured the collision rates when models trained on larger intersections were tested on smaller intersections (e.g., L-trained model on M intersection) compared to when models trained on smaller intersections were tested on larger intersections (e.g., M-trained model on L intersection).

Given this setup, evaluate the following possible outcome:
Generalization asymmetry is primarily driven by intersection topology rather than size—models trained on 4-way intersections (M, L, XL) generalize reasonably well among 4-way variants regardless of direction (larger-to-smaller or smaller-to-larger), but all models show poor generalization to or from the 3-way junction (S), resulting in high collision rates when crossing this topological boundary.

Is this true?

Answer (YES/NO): NO